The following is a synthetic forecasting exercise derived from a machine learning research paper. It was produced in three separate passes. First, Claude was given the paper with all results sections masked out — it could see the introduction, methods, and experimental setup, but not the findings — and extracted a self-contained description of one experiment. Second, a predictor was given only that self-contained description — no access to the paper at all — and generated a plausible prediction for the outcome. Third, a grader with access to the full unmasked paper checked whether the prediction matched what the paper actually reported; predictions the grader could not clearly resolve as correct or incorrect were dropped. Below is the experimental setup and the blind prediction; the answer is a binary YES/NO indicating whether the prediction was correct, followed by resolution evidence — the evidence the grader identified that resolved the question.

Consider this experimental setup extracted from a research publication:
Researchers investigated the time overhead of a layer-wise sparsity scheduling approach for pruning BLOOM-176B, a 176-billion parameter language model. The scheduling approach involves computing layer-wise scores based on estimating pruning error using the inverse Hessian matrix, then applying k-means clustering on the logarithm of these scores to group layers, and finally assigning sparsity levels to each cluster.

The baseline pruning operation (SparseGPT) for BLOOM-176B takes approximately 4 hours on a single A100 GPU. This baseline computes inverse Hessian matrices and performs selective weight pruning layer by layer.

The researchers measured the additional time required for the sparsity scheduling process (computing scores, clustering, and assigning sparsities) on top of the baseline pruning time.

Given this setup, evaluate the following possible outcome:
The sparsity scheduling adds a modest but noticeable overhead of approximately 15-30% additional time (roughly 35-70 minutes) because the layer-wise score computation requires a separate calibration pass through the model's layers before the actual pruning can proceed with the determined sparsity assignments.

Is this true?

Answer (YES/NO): NO